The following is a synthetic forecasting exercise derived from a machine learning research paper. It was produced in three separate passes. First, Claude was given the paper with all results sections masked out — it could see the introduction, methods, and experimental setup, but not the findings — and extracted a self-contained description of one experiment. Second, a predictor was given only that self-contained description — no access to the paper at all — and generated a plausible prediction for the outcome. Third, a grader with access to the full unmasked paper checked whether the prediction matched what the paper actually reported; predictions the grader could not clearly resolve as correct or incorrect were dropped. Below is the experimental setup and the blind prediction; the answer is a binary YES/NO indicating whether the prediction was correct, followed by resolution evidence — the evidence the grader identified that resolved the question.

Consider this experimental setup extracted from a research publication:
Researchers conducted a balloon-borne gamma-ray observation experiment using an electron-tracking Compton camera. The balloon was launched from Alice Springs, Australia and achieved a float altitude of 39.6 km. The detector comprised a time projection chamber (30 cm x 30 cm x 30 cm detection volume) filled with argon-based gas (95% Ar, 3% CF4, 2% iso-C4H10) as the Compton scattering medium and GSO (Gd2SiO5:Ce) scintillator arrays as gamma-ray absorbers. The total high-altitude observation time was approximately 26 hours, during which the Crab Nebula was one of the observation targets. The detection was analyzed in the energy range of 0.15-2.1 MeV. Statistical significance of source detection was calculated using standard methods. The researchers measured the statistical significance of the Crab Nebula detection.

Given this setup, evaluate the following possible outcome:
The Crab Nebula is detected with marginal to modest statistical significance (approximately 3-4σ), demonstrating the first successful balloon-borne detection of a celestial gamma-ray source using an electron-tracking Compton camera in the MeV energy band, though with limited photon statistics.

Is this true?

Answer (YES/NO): YES